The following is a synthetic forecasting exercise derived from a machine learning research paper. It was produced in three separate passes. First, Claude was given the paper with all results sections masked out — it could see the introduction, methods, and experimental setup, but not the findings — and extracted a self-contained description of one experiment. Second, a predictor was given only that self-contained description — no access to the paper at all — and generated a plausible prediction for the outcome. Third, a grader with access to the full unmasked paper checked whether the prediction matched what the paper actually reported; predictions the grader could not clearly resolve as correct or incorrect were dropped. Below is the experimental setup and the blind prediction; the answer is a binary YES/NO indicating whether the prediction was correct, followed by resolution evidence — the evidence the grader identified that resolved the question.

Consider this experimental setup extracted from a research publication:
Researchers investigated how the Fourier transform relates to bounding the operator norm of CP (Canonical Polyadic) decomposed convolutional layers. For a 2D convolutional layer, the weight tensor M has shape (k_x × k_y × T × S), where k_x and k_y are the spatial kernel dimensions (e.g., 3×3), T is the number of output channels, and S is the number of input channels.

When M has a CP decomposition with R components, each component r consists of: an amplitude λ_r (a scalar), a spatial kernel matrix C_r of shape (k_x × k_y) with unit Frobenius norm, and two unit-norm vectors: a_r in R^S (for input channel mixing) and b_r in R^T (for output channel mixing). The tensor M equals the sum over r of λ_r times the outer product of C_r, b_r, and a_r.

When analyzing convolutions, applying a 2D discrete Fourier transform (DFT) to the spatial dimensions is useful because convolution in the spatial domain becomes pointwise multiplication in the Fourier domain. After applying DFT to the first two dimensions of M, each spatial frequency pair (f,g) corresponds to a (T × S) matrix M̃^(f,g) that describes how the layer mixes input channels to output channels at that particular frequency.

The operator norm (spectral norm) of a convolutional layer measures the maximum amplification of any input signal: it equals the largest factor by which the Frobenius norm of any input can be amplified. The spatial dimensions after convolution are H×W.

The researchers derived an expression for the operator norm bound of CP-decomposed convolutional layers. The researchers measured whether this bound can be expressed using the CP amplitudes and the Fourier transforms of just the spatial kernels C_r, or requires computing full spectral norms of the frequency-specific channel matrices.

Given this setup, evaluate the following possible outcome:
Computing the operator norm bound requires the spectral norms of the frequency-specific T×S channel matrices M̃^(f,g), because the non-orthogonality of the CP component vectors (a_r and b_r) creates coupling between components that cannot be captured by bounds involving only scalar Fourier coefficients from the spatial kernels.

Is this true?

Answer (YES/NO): NO